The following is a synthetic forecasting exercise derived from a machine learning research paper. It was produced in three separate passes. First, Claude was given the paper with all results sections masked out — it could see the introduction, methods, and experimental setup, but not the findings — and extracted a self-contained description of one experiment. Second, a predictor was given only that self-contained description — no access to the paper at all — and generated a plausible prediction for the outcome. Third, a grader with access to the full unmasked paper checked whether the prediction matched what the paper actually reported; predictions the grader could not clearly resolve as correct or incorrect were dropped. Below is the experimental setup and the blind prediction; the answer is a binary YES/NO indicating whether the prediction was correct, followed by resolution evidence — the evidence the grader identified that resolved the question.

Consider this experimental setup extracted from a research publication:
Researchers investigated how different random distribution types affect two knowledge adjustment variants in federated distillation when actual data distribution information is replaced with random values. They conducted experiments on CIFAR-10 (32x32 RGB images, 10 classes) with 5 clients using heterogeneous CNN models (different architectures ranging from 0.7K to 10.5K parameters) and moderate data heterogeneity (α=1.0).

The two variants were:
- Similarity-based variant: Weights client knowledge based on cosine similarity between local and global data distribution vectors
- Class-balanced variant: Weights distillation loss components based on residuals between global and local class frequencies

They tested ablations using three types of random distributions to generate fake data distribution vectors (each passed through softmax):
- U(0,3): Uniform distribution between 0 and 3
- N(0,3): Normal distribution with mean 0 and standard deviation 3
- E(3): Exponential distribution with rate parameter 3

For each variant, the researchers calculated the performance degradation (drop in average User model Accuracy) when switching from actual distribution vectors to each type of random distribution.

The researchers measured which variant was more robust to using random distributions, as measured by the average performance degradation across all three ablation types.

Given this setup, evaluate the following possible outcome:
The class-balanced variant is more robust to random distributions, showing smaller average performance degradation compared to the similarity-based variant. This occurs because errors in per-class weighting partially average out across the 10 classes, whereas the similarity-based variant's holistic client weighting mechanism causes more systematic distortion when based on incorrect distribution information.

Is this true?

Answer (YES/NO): YES